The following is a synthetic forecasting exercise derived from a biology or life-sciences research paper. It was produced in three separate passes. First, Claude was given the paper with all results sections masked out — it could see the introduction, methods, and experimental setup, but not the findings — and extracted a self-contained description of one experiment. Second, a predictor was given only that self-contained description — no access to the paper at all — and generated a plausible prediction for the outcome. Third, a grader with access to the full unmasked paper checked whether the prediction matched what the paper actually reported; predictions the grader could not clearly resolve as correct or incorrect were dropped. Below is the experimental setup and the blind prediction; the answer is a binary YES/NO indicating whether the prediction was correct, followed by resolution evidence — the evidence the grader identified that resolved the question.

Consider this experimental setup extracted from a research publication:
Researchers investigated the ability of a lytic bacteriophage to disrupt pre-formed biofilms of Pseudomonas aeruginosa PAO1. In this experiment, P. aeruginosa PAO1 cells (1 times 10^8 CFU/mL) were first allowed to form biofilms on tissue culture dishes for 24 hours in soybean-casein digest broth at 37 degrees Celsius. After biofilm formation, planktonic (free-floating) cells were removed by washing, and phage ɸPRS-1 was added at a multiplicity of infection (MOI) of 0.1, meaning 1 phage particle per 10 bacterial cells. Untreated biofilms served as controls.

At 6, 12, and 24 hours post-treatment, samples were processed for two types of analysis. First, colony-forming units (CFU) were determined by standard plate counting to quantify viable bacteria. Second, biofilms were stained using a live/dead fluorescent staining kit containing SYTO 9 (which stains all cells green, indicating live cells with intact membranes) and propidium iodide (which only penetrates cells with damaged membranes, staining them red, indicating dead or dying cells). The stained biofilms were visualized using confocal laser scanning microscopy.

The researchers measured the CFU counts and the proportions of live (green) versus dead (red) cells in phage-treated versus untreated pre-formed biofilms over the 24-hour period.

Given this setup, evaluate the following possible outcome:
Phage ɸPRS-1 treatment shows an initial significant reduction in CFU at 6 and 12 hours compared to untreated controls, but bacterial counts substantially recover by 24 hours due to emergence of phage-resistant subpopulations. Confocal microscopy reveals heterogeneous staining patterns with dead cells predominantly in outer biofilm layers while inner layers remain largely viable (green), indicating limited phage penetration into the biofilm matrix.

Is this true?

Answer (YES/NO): NO